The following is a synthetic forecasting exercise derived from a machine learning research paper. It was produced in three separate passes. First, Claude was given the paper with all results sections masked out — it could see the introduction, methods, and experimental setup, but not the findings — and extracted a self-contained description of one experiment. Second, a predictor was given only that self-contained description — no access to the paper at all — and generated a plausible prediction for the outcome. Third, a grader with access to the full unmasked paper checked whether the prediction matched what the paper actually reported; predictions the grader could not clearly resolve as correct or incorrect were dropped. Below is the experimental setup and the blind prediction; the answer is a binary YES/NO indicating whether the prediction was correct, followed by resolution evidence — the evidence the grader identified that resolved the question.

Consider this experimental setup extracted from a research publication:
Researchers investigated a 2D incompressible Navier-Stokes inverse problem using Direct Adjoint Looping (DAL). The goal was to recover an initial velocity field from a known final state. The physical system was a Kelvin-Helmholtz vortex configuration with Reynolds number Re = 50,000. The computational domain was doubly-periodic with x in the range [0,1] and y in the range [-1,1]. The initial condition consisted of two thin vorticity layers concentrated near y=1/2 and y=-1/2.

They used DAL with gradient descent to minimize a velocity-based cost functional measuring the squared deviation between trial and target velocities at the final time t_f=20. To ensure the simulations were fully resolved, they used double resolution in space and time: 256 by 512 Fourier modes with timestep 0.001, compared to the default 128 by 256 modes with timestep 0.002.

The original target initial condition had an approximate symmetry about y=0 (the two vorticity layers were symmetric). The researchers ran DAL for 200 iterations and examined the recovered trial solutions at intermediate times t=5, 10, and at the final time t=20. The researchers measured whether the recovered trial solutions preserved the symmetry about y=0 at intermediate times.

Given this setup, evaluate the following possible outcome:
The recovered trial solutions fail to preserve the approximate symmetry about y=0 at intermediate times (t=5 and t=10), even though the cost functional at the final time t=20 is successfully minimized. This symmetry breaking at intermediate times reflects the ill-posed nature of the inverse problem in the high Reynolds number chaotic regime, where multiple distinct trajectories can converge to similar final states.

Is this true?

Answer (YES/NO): NO